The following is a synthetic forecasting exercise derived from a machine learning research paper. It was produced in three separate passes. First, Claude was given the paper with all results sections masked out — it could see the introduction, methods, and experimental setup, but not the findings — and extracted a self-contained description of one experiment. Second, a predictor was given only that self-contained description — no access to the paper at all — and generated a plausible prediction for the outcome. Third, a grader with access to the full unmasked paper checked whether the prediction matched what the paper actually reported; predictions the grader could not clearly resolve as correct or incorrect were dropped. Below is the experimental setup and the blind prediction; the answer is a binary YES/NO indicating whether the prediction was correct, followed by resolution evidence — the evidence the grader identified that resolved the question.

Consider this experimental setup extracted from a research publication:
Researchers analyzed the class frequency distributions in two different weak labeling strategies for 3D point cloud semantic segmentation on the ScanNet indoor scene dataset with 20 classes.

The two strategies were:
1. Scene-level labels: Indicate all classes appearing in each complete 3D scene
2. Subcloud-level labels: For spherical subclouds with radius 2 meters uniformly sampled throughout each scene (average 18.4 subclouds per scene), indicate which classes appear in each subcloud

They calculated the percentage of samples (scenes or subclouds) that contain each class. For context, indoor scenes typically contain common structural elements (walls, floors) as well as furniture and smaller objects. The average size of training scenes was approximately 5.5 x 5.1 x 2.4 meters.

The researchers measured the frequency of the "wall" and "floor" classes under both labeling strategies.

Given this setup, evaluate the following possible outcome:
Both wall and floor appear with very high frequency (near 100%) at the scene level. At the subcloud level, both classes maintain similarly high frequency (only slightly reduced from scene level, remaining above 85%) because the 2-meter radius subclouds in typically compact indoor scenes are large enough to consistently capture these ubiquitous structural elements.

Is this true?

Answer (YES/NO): NO